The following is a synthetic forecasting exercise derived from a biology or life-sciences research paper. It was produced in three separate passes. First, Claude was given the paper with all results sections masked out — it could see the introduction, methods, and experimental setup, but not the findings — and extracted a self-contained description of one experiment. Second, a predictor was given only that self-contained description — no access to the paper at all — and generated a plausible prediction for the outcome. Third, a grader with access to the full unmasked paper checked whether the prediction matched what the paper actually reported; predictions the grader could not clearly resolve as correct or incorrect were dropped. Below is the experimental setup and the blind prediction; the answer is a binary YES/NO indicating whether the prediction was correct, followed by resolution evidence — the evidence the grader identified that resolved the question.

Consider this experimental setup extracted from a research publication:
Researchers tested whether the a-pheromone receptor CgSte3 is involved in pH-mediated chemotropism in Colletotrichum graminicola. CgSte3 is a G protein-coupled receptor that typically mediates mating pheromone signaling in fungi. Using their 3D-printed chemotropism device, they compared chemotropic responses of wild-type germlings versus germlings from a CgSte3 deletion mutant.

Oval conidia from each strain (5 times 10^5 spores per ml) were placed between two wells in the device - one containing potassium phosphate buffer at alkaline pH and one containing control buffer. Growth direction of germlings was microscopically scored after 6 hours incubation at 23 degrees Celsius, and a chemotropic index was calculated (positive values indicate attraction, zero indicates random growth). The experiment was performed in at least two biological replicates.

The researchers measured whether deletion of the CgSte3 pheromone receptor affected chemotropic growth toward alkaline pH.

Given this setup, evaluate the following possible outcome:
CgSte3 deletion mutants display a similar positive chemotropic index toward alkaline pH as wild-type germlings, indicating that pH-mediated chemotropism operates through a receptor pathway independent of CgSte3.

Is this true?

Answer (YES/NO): NO